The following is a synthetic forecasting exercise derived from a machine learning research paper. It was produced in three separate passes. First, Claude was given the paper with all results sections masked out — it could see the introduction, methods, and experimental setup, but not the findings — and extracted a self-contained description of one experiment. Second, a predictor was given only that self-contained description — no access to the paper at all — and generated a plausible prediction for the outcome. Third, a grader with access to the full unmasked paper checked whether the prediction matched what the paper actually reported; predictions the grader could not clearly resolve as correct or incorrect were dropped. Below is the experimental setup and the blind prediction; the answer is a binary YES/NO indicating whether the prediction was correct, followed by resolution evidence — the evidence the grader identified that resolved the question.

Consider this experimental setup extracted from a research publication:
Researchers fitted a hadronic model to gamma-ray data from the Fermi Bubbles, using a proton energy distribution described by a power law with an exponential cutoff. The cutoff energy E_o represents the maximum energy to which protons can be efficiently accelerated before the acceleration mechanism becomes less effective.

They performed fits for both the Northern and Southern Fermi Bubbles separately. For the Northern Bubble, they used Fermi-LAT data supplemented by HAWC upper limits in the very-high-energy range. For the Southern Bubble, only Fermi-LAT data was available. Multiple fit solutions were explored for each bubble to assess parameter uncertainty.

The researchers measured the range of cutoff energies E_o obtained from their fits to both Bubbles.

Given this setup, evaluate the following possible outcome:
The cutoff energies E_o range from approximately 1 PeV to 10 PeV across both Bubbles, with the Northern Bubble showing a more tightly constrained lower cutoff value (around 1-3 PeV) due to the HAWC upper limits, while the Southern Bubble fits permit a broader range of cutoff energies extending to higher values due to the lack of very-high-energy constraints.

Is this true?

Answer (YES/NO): NO